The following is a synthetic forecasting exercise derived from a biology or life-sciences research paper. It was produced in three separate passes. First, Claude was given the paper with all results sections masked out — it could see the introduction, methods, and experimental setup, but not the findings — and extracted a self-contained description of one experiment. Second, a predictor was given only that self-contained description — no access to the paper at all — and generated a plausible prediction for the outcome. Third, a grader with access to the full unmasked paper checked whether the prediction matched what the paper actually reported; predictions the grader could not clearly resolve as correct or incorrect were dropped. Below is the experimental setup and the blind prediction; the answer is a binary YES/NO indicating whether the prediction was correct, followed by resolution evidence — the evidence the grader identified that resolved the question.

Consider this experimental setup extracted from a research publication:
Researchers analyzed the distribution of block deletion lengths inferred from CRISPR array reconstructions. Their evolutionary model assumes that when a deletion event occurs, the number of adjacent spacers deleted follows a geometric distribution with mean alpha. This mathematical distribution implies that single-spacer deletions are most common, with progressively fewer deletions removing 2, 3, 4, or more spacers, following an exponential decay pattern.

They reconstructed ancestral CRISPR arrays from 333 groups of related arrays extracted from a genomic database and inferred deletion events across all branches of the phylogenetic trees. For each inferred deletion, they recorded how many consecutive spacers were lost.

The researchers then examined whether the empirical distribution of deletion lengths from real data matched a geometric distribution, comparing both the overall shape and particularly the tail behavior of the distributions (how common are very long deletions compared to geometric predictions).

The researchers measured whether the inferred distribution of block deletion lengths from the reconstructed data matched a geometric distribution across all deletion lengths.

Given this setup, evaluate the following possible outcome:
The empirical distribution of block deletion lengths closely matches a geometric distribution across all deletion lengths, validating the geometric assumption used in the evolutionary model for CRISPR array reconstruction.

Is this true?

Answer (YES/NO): NO